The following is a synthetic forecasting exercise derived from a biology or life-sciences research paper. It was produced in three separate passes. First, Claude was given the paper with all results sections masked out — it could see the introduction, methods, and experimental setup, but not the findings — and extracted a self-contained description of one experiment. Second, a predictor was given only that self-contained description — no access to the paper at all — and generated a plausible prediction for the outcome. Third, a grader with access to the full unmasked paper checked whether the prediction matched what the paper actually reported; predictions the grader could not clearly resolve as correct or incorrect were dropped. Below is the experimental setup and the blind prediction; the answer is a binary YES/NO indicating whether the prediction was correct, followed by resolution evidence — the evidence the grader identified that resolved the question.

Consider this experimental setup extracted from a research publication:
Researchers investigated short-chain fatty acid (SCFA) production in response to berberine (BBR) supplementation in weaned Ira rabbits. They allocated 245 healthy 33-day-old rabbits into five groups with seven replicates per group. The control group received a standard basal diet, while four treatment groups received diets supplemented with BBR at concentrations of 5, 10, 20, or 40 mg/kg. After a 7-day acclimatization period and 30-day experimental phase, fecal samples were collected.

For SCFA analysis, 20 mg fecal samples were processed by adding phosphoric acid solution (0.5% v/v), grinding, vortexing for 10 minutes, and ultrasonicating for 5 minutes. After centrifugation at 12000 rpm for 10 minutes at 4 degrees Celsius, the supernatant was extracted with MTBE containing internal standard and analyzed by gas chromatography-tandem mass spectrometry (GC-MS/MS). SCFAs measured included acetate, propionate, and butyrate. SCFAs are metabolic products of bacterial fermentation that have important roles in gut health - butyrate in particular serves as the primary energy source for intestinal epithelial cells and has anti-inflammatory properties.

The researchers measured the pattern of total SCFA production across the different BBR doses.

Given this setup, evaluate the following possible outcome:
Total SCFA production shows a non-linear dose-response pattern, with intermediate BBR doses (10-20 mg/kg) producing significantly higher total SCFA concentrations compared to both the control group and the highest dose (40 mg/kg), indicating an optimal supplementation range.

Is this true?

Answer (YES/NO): NO